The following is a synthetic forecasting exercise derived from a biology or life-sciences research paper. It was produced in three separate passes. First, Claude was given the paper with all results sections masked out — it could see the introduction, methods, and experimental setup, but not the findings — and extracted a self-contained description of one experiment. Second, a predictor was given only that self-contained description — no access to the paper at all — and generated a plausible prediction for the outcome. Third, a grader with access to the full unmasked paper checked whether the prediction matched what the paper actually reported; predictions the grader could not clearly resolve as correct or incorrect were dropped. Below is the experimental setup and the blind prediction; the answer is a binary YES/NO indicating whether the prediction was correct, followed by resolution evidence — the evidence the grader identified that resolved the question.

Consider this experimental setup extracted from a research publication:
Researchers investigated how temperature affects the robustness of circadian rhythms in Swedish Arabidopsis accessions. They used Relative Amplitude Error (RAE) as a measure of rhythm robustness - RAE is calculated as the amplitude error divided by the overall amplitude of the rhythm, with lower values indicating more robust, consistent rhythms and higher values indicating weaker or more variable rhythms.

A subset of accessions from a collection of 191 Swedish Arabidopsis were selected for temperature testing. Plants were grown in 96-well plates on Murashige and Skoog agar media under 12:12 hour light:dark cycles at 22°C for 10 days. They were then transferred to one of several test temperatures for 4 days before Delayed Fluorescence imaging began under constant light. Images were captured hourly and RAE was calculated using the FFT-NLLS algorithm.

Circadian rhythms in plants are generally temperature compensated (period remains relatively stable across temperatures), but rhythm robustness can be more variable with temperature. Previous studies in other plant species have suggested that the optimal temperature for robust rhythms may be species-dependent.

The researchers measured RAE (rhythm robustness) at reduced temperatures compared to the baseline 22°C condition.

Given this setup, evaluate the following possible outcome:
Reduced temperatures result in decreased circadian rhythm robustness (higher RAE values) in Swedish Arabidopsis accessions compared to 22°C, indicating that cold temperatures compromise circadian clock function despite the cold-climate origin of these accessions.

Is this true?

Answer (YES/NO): YES